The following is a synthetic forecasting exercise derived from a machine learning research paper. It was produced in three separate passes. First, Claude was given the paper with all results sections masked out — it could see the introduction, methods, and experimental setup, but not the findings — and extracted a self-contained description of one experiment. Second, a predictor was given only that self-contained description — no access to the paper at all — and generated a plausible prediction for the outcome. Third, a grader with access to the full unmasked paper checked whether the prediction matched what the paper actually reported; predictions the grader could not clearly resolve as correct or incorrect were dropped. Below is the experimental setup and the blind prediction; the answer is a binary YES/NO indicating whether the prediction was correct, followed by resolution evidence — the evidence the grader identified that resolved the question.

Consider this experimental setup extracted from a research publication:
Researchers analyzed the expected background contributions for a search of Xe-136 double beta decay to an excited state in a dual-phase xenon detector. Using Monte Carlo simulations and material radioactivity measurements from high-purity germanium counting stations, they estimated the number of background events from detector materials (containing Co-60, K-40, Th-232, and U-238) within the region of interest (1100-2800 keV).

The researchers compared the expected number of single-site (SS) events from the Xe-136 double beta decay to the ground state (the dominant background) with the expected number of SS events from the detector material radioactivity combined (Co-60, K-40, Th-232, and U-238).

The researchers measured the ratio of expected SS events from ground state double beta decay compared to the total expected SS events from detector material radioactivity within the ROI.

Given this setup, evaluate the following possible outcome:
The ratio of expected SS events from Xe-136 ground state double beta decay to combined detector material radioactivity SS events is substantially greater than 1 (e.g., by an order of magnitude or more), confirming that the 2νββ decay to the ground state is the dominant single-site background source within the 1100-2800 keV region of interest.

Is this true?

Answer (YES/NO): NO